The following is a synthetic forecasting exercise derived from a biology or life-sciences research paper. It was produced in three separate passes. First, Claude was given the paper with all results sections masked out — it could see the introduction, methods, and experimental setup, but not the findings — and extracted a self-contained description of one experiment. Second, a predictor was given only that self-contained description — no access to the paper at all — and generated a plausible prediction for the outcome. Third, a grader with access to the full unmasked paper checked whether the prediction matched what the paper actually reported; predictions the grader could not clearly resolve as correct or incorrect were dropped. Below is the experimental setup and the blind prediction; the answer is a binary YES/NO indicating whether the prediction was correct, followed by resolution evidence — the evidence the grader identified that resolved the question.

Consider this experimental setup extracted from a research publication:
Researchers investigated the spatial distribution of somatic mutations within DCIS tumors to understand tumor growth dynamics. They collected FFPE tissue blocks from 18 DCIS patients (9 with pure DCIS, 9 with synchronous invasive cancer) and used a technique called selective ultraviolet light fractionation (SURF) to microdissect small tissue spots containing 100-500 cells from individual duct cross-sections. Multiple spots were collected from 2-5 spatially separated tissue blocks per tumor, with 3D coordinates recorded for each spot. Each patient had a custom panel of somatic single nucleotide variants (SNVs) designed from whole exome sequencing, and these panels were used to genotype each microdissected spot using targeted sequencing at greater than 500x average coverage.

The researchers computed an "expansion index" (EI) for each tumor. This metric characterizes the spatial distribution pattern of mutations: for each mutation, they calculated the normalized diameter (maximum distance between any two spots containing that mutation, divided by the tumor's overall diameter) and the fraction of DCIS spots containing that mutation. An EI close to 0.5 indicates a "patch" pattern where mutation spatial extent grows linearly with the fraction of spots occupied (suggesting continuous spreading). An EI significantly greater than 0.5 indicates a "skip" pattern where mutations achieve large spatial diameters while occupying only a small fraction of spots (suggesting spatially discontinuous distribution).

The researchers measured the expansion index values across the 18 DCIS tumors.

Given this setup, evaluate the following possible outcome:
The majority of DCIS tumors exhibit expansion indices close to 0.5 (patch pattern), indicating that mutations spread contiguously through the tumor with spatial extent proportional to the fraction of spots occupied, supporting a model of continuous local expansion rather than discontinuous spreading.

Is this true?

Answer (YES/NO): NO